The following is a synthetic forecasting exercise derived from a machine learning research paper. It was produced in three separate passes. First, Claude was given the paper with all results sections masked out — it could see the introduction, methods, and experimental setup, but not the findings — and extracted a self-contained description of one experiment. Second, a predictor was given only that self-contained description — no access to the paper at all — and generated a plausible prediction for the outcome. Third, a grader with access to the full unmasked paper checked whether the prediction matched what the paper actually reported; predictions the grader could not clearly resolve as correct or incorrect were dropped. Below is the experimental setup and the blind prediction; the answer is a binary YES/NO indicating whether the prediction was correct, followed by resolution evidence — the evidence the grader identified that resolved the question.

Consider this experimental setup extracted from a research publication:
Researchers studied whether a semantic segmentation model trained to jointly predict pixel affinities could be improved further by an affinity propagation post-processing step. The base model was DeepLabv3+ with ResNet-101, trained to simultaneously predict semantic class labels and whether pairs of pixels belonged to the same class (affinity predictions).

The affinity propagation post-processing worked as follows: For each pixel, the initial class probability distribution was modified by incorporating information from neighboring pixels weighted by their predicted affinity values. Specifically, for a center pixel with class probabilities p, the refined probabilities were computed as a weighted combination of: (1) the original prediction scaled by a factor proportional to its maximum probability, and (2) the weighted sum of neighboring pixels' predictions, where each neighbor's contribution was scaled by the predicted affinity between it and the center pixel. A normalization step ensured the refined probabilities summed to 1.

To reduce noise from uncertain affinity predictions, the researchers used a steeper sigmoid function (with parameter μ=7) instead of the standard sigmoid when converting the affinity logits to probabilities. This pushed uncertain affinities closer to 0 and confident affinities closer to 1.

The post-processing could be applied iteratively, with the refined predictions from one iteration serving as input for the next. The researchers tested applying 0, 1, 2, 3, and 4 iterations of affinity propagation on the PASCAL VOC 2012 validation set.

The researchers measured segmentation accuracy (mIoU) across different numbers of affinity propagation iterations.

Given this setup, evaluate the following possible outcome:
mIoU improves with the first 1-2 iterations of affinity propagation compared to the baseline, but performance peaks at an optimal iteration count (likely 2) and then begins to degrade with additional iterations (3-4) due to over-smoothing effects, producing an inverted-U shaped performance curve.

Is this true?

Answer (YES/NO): NO